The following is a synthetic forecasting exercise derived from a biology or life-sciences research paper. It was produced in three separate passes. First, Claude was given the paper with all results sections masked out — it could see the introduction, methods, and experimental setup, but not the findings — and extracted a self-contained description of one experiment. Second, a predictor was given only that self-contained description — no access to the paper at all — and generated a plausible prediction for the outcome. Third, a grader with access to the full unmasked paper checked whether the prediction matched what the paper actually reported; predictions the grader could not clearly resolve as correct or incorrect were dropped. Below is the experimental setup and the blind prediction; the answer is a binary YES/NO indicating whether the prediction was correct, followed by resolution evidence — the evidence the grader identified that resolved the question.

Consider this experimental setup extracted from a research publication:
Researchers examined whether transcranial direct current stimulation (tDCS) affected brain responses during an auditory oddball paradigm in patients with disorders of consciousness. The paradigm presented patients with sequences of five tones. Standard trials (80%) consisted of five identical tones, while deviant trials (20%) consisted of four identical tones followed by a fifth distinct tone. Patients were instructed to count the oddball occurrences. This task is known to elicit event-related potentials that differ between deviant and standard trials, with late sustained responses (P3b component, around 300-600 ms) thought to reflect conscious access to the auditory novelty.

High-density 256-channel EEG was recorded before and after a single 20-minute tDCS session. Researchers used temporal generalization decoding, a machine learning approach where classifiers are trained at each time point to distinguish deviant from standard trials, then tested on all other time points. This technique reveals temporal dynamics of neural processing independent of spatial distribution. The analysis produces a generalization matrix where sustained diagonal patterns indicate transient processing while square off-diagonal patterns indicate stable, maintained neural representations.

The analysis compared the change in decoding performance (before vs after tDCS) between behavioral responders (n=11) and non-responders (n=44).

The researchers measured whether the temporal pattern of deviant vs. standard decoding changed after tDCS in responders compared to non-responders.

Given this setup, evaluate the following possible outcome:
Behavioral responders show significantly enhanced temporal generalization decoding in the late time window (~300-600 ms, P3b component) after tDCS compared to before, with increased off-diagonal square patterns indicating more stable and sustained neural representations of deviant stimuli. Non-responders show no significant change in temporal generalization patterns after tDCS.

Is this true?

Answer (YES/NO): YES